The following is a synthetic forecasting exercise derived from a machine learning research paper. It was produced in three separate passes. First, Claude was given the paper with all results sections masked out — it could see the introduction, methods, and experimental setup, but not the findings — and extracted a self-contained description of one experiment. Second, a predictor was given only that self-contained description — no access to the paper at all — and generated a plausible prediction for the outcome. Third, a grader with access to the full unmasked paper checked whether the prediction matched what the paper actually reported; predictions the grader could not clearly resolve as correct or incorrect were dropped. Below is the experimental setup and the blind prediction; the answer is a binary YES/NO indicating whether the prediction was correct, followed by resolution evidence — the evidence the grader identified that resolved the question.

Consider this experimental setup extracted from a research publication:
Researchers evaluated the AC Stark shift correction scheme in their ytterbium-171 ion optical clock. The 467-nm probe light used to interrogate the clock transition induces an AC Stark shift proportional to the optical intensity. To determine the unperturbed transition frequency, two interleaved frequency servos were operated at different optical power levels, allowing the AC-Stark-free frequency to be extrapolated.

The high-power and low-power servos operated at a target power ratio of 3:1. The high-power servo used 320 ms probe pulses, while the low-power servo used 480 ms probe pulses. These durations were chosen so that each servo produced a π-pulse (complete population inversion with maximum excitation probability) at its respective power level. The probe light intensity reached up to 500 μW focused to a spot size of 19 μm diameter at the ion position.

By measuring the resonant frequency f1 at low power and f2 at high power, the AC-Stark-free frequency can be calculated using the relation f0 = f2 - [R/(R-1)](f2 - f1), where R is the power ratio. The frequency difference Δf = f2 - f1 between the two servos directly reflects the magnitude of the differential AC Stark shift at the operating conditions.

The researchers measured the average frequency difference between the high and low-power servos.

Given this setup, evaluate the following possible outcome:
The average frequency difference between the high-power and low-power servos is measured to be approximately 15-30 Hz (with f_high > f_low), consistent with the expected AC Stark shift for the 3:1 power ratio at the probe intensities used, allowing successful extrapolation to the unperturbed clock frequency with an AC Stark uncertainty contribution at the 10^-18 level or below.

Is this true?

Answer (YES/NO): NO